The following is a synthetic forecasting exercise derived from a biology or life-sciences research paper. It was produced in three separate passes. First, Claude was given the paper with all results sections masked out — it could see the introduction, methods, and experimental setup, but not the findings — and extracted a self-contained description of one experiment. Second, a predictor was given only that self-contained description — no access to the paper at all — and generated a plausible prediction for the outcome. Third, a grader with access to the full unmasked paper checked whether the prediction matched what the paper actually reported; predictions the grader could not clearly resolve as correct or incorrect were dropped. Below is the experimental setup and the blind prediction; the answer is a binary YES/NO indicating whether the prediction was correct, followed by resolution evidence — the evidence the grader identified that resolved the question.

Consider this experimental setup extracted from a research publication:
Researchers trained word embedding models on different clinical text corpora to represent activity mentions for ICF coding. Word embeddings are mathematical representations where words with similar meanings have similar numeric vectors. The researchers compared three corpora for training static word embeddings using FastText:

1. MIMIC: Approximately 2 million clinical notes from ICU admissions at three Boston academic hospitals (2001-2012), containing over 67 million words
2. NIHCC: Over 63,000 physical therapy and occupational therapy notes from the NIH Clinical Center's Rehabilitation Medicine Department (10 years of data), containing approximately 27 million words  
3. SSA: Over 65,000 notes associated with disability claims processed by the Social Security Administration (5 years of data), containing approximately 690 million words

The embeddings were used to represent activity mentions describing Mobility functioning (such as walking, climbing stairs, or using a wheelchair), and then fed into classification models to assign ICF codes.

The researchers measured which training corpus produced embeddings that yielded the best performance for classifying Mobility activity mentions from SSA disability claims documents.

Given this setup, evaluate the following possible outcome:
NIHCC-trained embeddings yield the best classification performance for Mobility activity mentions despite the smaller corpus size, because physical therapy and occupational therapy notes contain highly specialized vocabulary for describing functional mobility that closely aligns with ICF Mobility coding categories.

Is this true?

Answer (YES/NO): YES